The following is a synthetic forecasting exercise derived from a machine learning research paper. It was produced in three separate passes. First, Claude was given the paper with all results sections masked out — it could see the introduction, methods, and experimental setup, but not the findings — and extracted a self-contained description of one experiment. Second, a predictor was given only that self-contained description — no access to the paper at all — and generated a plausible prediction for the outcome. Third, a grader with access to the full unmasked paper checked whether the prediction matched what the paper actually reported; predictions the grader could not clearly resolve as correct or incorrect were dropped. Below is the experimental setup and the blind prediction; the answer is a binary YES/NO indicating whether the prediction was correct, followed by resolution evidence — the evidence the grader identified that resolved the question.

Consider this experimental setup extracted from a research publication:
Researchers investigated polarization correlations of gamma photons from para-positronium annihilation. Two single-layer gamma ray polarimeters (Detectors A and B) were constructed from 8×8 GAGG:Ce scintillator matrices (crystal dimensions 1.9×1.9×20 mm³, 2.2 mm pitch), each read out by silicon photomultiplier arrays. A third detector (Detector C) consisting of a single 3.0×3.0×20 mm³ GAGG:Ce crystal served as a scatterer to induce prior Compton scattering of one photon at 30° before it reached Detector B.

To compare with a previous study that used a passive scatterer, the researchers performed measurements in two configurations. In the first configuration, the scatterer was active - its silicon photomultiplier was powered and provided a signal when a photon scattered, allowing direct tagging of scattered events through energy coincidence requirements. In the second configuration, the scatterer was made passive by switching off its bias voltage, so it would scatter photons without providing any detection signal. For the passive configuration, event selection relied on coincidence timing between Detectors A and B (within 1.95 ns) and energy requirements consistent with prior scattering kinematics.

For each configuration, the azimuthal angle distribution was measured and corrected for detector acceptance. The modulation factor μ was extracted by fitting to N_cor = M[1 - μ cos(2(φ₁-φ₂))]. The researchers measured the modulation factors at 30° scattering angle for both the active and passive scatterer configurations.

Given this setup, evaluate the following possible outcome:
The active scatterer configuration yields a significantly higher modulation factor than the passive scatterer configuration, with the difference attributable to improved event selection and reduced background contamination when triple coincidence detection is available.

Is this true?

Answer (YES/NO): NO